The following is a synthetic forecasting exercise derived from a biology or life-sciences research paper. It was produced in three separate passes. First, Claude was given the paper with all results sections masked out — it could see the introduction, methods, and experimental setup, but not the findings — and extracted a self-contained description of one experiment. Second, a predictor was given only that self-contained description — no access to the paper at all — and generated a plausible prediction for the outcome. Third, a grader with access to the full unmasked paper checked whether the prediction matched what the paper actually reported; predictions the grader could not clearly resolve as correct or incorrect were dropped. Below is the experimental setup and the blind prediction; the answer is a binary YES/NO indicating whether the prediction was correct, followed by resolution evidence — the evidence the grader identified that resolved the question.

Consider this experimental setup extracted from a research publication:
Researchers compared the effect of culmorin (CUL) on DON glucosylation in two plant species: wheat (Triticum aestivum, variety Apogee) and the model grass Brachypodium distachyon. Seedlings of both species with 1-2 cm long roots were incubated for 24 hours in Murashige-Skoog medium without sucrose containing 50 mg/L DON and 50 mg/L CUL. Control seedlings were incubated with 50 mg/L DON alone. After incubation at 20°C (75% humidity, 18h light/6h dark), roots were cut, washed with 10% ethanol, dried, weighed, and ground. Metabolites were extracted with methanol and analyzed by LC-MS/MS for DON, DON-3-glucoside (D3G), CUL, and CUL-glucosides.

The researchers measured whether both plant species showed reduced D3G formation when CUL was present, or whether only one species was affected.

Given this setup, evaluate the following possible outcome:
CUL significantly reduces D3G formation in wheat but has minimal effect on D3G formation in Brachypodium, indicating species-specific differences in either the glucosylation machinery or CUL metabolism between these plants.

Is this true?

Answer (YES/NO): NO